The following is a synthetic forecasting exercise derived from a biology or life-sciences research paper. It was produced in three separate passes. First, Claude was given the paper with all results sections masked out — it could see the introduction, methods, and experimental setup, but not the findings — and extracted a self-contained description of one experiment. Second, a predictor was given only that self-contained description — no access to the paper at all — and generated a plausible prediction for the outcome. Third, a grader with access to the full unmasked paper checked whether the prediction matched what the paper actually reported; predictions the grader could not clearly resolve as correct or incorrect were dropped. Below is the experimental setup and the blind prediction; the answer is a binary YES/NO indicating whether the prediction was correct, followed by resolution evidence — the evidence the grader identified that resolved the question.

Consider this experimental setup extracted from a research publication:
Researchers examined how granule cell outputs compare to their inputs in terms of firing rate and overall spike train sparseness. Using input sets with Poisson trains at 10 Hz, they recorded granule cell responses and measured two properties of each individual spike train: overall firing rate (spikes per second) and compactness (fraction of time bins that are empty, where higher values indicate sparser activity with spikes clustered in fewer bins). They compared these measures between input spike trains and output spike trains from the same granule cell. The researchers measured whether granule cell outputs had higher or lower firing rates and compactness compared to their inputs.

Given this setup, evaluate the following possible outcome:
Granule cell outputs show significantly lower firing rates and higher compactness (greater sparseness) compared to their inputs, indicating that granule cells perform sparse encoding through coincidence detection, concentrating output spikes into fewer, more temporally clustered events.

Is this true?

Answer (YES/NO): NO